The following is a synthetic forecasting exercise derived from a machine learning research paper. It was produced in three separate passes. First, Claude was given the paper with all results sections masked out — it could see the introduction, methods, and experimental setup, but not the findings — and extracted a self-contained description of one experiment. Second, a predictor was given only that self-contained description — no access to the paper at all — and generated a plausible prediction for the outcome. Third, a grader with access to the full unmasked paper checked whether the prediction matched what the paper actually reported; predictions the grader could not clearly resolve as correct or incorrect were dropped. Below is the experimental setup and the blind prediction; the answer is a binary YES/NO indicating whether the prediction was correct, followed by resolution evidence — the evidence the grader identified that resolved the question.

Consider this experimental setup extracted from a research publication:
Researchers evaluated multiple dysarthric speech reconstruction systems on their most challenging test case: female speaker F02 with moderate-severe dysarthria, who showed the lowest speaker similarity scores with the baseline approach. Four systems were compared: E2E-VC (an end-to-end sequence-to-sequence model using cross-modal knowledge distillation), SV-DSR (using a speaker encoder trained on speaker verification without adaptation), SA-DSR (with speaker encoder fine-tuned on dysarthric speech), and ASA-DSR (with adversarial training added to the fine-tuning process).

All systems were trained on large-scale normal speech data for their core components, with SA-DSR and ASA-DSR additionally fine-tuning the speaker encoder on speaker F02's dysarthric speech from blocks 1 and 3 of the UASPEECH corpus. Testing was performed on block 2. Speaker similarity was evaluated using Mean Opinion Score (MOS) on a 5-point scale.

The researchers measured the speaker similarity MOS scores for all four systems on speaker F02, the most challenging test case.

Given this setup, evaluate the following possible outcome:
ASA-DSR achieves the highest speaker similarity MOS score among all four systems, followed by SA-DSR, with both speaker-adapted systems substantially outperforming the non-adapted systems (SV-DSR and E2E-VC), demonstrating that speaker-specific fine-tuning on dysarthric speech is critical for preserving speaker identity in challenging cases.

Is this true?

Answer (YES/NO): NO